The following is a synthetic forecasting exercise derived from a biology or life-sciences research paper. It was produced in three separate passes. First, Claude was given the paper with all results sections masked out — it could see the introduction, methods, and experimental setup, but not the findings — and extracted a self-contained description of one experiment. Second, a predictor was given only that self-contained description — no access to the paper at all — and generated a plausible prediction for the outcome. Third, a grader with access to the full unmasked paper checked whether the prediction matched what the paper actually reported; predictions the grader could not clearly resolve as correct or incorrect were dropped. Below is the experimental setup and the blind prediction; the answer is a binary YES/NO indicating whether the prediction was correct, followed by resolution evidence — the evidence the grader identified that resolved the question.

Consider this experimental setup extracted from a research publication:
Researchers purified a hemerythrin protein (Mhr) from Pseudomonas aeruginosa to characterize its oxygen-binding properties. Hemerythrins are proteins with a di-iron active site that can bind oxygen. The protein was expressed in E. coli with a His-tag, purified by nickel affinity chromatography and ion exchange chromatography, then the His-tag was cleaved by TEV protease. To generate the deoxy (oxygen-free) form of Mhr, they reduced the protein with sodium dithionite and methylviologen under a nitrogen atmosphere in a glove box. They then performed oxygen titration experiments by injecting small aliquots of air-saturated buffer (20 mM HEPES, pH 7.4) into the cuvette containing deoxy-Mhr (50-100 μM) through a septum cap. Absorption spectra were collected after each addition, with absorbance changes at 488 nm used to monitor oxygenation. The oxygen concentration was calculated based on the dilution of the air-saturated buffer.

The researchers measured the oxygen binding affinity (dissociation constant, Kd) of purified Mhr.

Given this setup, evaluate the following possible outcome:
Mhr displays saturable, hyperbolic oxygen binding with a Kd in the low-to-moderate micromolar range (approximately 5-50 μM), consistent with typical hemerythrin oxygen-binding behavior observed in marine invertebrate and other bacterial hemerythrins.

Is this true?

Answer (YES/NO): NO